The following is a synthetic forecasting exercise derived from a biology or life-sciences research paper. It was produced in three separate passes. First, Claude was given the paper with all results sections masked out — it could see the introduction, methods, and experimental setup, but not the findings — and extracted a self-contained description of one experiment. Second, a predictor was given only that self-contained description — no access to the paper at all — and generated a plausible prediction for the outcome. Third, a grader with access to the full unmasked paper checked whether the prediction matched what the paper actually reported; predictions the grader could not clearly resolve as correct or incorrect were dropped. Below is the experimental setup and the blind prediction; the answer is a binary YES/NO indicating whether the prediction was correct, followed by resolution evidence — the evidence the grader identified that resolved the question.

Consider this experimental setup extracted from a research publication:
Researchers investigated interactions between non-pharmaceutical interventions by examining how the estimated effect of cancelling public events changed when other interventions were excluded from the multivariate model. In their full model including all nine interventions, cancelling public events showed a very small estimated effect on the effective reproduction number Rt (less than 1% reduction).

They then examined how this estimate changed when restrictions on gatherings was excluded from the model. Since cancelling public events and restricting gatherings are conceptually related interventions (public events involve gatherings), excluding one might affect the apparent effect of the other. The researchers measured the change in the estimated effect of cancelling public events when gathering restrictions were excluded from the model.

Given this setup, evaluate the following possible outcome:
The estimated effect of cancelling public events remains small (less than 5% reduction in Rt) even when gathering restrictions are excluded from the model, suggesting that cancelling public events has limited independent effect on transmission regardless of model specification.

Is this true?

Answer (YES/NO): NO